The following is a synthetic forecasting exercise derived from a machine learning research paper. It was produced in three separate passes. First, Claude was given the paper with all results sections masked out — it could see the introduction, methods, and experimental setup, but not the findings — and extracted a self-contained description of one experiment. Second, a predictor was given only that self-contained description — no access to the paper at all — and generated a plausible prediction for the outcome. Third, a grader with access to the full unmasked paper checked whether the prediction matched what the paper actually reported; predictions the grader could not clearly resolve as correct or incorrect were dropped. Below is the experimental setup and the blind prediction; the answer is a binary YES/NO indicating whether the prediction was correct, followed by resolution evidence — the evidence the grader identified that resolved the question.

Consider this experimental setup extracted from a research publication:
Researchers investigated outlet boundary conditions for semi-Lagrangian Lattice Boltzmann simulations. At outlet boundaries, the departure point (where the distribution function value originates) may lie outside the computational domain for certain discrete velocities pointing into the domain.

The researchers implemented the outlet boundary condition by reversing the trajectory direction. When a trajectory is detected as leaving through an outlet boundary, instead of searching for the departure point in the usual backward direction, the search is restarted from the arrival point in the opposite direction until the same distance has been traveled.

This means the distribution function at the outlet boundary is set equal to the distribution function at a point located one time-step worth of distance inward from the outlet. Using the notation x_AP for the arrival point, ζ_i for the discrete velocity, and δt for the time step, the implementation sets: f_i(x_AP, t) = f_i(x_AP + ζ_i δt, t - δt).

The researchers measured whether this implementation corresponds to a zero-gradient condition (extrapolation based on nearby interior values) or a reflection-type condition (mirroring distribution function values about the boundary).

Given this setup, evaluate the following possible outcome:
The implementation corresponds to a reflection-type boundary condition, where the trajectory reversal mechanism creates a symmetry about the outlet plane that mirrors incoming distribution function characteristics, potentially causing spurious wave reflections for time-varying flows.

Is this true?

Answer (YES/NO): NO